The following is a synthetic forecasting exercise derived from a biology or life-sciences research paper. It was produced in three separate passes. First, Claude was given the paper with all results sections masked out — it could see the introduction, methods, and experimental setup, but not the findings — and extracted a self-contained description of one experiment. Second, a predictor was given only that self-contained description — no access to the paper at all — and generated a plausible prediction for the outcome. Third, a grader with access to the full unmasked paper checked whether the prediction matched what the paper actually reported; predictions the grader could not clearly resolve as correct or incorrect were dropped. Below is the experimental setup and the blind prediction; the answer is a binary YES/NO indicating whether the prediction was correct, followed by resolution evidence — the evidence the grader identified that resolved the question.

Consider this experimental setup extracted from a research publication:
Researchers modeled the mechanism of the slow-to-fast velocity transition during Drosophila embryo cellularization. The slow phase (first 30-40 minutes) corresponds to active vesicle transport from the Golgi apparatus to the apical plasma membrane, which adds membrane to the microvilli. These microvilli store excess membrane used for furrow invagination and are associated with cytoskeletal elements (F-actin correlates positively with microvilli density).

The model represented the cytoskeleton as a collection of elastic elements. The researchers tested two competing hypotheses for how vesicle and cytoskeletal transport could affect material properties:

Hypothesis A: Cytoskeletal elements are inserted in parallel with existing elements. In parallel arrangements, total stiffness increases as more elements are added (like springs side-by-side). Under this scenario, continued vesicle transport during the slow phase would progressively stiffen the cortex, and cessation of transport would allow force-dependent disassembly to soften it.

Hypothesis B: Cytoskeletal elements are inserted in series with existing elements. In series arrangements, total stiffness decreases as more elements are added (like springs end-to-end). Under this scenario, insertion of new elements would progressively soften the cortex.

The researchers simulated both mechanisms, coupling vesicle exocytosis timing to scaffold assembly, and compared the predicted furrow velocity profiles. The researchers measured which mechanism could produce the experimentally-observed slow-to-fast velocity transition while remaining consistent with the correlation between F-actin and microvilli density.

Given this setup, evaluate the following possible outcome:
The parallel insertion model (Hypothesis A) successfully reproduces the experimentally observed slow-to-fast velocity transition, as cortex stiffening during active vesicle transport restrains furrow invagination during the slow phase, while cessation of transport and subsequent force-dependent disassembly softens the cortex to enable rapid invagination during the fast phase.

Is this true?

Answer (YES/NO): NO